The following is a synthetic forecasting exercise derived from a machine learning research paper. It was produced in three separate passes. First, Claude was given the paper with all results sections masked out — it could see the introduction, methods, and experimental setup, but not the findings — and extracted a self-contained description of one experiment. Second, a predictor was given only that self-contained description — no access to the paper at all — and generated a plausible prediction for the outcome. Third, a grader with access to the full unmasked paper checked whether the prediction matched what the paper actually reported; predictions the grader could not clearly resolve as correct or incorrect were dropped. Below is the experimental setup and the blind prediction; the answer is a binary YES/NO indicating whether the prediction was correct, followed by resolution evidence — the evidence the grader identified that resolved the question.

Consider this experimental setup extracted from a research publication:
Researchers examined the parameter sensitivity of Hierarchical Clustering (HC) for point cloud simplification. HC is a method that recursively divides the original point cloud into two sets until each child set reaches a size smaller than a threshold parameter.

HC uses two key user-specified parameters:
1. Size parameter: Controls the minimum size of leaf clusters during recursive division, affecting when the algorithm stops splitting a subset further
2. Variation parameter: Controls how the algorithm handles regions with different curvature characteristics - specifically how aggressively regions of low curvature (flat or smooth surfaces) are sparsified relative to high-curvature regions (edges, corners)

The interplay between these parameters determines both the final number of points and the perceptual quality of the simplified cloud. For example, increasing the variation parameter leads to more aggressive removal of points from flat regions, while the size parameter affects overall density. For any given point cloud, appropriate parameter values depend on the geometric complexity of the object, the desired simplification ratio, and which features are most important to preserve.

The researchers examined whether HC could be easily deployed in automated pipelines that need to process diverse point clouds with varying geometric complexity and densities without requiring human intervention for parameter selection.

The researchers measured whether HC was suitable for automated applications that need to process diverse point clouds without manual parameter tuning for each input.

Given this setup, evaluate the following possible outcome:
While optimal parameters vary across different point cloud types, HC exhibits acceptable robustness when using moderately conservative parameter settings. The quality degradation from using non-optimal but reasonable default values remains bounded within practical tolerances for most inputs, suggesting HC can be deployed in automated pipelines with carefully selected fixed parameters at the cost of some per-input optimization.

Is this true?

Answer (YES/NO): NO